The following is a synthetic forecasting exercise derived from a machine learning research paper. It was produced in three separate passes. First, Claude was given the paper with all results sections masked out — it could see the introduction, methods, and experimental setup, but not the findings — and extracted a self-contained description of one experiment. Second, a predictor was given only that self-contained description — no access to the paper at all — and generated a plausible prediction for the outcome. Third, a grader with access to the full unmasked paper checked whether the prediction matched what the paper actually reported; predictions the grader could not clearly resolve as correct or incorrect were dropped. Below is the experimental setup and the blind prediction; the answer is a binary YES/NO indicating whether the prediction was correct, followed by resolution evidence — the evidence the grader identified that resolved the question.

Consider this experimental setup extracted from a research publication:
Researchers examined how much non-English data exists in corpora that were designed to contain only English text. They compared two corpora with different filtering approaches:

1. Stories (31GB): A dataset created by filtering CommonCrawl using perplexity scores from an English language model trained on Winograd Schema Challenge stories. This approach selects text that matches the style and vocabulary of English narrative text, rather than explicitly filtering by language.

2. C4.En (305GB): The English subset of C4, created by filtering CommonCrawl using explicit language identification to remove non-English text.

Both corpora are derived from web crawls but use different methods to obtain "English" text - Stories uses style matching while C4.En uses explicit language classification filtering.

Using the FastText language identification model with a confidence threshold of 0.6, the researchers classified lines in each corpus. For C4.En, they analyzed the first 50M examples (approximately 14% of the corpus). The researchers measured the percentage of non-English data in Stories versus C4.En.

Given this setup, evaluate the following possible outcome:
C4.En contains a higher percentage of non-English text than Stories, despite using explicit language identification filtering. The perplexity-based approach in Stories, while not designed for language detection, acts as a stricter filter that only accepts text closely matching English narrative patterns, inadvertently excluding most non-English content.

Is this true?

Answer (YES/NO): YES